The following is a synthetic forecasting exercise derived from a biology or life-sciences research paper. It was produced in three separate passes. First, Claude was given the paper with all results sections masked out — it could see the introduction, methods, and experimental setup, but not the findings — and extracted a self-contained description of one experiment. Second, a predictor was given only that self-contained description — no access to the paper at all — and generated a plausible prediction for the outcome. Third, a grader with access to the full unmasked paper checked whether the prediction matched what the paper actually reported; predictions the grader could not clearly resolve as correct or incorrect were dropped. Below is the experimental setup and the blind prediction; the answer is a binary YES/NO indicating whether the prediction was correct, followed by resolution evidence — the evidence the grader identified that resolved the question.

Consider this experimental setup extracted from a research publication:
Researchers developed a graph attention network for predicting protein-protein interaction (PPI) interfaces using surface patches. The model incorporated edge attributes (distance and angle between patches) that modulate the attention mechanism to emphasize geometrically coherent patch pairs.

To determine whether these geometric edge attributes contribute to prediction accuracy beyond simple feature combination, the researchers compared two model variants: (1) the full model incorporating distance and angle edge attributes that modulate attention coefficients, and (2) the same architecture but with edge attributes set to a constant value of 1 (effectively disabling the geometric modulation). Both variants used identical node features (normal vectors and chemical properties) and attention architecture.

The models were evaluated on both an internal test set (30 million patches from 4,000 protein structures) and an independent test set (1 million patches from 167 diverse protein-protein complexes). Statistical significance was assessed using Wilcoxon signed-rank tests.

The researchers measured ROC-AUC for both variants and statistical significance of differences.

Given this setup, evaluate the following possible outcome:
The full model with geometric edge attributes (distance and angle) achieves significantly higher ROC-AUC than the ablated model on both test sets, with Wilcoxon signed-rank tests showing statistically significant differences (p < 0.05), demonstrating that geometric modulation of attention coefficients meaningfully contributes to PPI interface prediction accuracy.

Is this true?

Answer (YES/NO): YES